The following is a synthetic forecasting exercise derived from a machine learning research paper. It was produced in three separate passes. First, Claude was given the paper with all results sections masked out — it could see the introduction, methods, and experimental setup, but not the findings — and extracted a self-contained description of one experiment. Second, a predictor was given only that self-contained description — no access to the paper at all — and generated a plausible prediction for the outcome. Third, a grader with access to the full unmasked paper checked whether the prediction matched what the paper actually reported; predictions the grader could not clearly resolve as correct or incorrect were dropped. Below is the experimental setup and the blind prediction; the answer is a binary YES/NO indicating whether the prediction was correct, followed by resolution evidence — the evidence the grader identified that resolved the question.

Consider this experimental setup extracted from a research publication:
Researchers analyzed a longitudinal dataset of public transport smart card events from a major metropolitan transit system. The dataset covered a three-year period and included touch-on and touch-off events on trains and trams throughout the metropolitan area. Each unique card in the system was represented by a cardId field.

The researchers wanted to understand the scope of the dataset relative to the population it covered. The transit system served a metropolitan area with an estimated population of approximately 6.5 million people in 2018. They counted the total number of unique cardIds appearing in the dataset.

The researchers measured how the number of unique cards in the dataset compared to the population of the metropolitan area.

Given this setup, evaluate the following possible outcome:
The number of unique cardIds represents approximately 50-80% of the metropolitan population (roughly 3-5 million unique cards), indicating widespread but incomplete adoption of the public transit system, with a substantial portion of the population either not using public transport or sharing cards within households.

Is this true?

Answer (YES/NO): NO